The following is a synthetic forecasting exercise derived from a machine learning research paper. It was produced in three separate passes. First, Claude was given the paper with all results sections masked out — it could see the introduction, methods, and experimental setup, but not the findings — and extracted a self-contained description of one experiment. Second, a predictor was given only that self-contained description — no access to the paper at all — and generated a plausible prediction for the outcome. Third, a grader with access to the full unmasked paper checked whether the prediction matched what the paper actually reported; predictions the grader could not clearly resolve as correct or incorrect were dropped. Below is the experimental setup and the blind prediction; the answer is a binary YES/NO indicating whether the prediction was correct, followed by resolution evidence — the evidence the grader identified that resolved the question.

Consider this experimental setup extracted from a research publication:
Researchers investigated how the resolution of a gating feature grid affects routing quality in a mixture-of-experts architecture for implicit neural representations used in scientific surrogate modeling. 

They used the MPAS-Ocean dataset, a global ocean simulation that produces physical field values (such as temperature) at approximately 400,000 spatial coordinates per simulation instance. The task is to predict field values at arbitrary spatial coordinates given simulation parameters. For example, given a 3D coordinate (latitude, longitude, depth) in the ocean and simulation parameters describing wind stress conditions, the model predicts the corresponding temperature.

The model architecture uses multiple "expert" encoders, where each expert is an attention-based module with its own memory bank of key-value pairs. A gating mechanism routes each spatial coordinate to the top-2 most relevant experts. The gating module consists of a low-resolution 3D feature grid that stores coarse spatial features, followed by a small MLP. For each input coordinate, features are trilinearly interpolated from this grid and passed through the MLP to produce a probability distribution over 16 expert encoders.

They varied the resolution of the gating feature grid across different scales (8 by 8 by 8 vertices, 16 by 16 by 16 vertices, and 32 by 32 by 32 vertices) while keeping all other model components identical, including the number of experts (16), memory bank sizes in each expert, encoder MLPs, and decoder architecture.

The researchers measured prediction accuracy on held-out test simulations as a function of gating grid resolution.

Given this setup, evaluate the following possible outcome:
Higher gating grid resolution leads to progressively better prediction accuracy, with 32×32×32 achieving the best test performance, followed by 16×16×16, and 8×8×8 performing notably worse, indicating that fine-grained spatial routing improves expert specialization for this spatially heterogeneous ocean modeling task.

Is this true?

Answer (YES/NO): NO